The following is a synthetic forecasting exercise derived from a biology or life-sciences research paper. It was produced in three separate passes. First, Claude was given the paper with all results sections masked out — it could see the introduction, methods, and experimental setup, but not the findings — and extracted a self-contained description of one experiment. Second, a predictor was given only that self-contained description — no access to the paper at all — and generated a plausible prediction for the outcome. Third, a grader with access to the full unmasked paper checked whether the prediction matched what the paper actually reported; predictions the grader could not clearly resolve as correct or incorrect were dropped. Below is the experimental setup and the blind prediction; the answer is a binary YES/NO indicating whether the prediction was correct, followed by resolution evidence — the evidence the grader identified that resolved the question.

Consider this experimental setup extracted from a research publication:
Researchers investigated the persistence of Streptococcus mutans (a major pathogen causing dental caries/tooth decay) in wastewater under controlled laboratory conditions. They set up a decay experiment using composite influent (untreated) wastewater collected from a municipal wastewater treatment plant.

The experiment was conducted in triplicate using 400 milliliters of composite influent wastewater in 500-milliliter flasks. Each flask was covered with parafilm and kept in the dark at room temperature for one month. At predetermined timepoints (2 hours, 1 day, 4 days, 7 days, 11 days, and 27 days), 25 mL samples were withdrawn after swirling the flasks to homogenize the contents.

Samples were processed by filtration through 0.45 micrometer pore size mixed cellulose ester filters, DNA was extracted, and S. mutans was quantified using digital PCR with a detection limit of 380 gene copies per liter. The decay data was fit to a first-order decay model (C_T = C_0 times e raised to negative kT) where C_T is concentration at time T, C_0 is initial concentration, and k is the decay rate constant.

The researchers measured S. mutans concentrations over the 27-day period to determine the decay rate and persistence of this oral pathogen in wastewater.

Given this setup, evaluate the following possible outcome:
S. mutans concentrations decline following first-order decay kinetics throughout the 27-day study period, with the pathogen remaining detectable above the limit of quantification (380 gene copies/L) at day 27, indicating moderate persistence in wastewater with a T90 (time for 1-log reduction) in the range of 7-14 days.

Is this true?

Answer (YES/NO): NO